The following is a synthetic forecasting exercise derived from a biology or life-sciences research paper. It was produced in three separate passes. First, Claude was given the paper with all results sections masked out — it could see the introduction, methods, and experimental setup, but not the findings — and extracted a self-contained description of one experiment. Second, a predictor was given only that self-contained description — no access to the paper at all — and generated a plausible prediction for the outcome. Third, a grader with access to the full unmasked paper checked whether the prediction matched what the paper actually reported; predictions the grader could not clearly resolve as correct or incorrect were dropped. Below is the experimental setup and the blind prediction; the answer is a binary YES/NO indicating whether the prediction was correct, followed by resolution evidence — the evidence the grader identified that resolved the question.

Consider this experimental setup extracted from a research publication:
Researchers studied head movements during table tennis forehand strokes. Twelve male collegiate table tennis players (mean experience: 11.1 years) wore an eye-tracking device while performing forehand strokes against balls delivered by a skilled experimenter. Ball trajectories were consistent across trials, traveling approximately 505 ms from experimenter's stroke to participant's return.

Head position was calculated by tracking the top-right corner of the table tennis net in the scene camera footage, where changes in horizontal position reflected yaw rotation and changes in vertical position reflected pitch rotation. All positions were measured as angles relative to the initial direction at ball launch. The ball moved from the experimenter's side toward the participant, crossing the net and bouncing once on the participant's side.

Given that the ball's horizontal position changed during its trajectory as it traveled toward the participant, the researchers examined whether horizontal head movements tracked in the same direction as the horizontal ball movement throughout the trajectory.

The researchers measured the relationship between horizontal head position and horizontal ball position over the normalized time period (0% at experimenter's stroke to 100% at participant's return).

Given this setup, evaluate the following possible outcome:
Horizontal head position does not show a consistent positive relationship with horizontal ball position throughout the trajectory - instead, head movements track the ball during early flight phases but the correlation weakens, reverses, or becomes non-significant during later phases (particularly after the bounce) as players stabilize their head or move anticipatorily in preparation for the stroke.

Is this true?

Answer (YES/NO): YES